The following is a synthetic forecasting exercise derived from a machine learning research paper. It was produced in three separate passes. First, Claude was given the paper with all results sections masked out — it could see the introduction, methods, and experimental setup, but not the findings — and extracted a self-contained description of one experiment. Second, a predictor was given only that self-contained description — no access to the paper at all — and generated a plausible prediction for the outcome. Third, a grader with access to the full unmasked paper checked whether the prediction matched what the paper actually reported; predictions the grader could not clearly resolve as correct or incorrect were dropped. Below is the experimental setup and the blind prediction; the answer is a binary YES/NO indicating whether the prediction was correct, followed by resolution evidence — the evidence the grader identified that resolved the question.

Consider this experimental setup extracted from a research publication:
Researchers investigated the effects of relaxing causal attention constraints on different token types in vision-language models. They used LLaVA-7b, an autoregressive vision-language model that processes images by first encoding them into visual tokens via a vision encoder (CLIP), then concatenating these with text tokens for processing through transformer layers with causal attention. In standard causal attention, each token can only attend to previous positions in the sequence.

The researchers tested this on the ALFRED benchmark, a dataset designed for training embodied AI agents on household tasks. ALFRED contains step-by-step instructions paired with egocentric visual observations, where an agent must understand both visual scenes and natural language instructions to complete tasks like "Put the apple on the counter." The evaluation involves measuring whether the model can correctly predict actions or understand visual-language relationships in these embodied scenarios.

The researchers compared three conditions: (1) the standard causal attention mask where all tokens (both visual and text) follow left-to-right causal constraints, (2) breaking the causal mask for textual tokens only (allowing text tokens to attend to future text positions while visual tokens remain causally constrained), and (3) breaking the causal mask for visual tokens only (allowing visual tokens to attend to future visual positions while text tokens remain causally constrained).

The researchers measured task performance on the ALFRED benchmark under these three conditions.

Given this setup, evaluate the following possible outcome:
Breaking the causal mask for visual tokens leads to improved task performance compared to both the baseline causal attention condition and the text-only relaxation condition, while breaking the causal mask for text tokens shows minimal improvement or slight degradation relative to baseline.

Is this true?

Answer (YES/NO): NO